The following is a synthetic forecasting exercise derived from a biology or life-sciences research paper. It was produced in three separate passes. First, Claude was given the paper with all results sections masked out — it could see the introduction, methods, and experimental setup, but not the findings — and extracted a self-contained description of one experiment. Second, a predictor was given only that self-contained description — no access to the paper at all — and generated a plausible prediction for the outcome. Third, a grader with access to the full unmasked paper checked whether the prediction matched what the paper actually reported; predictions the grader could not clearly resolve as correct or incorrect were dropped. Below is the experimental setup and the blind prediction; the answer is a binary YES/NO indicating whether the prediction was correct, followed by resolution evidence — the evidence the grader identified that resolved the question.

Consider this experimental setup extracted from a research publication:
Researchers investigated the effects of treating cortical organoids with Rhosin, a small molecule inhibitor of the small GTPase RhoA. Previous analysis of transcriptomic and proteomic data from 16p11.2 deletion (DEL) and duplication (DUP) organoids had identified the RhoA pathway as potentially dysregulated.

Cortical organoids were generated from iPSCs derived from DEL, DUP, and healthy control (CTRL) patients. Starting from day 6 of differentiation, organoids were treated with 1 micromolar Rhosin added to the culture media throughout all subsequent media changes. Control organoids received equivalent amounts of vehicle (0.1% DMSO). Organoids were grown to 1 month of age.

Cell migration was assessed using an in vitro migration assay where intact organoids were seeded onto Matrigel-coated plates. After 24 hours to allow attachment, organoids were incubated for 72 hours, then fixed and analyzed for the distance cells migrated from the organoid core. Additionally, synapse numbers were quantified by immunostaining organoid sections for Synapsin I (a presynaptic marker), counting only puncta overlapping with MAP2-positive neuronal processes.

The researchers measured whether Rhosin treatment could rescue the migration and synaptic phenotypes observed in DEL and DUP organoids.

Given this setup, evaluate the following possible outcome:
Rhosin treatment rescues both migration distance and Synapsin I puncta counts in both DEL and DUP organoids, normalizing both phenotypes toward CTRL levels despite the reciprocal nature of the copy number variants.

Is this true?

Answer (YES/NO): NO